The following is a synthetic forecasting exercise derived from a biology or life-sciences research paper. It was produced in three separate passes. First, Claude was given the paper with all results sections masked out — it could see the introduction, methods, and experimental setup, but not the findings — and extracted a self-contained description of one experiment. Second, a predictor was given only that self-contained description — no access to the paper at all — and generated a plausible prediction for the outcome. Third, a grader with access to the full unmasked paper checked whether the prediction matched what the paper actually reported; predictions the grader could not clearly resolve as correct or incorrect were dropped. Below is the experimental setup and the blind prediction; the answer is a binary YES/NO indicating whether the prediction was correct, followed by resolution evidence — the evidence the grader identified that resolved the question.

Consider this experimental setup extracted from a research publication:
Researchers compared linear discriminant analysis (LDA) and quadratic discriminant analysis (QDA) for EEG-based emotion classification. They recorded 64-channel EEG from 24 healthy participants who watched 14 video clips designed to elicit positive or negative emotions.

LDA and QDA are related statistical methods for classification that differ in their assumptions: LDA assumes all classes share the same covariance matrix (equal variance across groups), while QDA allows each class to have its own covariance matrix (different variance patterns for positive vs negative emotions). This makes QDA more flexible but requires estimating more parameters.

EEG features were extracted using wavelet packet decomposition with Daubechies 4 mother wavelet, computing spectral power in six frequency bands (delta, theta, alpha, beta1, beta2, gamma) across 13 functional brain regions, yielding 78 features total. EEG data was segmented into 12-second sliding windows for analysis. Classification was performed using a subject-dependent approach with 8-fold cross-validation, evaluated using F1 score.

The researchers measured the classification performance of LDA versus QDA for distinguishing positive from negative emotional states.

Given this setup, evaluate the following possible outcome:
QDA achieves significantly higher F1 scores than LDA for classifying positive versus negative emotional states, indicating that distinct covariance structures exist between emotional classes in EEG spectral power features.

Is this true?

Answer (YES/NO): NO